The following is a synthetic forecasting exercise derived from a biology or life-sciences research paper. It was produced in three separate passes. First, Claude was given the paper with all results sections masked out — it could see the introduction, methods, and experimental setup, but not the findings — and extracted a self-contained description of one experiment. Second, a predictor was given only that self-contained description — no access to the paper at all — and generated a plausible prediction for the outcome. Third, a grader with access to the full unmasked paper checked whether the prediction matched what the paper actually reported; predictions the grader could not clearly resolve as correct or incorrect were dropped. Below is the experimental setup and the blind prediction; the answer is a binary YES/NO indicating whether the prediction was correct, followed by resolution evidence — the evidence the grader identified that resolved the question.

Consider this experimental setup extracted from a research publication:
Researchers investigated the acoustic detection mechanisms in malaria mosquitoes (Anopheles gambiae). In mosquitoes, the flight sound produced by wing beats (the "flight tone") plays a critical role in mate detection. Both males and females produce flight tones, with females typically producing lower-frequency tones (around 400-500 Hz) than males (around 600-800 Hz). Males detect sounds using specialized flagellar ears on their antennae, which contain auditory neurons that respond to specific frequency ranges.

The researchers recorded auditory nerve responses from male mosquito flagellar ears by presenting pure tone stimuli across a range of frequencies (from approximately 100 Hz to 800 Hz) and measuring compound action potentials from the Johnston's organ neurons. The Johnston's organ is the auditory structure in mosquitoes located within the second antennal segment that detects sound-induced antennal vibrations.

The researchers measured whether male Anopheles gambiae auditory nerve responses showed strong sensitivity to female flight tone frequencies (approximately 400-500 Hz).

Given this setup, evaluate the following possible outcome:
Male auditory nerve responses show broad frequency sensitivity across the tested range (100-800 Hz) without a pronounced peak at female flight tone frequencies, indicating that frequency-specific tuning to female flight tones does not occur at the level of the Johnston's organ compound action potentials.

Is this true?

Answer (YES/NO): NO